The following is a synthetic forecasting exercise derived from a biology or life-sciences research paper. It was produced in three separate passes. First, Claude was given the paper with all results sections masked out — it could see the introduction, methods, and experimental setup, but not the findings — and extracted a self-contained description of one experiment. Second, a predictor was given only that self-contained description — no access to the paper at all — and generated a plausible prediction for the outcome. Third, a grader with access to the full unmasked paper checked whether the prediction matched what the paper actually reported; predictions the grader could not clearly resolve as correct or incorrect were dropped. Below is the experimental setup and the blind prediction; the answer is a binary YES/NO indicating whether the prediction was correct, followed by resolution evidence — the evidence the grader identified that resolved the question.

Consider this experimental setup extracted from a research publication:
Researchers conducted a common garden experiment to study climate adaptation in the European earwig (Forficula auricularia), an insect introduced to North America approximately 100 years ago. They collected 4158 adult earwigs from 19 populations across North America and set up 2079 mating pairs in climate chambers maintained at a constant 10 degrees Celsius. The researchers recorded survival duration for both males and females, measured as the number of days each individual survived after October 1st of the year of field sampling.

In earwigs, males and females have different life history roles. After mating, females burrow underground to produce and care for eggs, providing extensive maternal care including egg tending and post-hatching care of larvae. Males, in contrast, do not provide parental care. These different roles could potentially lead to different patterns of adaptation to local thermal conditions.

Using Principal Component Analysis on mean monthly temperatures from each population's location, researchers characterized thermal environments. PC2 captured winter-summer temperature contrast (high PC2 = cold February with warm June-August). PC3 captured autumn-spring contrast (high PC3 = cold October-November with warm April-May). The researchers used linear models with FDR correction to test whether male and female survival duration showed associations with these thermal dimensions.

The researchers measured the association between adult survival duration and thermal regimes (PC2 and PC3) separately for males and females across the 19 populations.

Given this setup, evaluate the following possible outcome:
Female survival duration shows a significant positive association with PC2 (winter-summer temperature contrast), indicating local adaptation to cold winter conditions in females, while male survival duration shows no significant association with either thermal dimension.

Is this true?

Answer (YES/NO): NO